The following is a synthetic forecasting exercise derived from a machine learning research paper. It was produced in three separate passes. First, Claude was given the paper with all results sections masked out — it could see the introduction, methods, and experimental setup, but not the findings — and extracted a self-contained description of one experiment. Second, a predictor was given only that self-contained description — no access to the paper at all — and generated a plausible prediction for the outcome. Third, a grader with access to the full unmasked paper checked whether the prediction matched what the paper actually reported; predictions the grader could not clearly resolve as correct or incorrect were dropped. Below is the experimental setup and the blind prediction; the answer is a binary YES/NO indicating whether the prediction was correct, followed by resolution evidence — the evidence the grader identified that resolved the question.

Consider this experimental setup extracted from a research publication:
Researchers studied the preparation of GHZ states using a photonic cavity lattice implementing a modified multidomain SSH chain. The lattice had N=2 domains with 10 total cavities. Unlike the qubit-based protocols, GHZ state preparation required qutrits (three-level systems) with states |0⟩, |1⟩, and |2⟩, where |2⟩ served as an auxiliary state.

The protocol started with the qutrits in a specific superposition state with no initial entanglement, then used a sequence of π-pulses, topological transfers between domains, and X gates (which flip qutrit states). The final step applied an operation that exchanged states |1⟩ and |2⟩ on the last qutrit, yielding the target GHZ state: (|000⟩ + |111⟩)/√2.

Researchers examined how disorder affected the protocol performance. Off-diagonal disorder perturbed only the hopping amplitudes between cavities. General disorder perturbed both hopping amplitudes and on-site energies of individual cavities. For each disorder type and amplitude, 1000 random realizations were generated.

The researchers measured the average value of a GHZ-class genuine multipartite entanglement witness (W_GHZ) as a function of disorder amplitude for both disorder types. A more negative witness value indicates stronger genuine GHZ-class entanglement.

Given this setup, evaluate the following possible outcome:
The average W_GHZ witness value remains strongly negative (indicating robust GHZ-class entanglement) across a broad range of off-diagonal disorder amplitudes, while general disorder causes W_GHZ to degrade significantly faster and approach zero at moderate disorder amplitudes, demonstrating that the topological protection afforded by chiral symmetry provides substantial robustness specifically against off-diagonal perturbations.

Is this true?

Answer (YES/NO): NO